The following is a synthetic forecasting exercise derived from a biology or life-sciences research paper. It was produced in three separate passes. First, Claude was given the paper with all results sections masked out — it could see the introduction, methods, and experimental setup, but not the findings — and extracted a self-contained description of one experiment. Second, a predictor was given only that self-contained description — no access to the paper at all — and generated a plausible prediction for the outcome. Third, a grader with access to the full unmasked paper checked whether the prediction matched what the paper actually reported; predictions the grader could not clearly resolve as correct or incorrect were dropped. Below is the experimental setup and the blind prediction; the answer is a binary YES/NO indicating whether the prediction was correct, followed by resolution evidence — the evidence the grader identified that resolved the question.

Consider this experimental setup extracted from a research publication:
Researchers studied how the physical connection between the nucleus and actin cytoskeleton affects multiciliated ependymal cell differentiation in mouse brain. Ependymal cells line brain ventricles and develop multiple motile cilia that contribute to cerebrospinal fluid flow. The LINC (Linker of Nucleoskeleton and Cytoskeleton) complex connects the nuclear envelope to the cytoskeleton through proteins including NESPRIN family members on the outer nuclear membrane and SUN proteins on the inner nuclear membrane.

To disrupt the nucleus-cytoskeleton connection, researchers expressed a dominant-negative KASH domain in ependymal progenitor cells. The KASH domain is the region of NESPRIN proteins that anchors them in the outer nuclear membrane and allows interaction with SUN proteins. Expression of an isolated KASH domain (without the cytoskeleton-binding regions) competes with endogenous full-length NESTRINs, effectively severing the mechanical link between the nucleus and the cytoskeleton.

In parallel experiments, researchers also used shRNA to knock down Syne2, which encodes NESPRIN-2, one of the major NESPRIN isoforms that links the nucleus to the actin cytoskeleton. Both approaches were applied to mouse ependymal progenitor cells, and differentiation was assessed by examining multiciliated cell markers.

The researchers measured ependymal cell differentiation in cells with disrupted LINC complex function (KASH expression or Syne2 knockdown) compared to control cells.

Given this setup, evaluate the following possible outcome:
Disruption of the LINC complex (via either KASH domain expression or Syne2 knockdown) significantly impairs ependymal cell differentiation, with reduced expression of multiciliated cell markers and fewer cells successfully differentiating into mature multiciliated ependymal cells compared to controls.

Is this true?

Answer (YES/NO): YES